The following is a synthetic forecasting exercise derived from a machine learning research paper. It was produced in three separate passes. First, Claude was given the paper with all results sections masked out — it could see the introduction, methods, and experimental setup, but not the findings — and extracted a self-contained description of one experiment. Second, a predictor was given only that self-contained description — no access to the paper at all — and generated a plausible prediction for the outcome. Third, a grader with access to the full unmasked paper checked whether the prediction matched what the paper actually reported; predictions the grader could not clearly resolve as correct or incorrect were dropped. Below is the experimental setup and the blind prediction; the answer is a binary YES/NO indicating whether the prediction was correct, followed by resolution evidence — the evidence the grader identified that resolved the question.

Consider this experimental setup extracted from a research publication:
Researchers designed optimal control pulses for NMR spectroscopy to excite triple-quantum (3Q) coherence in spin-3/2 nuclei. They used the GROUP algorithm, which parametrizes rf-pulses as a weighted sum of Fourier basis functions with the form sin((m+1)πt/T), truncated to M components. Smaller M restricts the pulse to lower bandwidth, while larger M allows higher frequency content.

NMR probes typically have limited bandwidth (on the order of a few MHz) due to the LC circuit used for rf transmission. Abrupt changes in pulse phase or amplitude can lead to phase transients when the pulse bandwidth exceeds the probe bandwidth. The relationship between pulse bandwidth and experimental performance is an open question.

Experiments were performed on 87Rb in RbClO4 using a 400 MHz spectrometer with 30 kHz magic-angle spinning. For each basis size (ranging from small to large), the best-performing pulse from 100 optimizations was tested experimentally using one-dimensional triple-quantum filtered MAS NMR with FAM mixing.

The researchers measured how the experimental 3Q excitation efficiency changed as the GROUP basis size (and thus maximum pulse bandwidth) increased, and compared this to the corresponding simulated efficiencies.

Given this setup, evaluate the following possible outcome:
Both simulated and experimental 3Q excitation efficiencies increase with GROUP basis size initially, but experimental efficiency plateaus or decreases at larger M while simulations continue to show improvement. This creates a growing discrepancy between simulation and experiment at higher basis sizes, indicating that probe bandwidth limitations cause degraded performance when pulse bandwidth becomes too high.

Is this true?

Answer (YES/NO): YES